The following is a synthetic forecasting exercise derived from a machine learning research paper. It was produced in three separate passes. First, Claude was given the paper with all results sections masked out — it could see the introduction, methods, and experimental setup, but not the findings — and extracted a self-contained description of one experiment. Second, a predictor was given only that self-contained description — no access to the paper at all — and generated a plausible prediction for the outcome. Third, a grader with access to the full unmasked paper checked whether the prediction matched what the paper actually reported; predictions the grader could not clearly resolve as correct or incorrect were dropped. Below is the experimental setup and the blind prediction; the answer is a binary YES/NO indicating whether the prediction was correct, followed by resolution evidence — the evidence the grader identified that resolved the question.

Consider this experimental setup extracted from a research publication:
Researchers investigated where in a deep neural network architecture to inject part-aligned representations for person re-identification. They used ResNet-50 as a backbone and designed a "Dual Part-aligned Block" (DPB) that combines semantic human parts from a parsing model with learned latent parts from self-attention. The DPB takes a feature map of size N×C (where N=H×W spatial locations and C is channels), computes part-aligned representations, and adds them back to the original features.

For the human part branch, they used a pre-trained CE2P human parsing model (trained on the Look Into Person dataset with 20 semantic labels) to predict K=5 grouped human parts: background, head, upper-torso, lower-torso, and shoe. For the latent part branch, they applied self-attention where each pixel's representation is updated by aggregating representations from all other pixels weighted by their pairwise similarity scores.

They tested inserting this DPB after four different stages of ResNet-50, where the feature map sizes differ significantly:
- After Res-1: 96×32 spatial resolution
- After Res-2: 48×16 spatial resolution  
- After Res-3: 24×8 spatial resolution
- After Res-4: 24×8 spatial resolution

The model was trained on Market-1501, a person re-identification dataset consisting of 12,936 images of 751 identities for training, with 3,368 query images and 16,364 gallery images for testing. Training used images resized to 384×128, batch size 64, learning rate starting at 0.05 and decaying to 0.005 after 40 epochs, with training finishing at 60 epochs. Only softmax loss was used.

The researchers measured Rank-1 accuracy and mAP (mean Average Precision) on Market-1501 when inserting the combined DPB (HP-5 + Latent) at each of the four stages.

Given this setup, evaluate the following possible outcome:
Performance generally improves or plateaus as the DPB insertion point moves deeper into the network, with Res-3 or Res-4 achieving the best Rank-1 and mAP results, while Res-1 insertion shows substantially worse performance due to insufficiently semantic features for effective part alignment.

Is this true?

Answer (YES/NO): NO